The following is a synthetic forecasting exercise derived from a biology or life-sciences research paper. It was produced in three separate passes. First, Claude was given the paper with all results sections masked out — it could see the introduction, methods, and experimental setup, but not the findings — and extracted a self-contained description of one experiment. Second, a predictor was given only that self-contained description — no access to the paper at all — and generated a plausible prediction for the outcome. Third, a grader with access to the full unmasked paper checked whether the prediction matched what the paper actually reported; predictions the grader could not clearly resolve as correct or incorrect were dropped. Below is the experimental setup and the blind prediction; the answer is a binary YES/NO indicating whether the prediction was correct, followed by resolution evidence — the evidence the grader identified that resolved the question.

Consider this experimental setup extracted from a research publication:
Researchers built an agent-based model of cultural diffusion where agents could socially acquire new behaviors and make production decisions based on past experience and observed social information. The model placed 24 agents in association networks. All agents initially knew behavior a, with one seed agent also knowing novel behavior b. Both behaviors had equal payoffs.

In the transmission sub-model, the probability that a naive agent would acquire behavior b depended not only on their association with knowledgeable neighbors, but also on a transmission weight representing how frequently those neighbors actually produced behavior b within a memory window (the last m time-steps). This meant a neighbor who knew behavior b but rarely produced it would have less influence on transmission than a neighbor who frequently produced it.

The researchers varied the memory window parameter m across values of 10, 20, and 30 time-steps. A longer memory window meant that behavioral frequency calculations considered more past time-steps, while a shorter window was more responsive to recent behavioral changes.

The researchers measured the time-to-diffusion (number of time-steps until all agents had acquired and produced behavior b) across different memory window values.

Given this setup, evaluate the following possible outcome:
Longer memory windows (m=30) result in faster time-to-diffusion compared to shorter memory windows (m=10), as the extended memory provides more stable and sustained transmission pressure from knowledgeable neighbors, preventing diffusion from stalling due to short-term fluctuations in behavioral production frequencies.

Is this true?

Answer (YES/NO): NO